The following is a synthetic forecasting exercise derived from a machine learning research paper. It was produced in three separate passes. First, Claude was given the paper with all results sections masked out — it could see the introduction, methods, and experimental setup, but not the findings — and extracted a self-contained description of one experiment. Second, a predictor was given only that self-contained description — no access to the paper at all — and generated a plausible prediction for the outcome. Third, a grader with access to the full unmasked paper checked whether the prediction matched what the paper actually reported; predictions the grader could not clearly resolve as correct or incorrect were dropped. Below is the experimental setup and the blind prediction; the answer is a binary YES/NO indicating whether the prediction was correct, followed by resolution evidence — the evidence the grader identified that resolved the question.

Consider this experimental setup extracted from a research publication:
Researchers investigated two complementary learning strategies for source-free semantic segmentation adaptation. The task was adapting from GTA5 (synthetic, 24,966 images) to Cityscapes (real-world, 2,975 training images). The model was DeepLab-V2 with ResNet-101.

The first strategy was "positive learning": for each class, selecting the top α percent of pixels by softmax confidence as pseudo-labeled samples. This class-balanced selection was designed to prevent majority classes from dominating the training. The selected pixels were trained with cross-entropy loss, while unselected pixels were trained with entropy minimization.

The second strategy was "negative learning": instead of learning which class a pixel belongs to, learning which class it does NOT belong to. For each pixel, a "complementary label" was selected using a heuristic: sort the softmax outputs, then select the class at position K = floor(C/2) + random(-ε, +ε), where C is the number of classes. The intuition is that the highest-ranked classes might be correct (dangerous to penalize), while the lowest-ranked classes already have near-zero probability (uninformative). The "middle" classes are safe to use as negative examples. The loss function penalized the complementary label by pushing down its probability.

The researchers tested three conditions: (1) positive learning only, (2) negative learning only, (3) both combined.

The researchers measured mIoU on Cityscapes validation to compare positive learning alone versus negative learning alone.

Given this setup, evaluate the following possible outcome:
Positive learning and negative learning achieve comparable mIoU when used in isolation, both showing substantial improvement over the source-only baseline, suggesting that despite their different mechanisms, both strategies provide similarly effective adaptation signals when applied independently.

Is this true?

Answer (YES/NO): NO